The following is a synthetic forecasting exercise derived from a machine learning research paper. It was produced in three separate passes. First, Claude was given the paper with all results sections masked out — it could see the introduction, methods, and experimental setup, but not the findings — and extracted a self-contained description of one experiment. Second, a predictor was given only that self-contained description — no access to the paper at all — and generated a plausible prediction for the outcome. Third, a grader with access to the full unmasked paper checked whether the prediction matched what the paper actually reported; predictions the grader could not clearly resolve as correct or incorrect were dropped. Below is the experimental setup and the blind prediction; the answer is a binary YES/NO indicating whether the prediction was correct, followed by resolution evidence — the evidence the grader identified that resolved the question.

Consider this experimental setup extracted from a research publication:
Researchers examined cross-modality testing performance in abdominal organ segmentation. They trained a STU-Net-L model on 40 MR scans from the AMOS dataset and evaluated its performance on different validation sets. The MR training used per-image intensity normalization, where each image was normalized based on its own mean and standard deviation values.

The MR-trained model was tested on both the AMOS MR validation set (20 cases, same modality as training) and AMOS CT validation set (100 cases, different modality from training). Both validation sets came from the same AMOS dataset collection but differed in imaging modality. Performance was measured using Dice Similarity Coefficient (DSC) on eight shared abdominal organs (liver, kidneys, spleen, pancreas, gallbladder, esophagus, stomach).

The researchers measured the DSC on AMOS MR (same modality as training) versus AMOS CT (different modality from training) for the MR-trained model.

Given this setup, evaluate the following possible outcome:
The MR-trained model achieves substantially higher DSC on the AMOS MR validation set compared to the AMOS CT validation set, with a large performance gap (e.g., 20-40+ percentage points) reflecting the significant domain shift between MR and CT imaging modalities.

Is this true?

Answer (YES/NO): NO